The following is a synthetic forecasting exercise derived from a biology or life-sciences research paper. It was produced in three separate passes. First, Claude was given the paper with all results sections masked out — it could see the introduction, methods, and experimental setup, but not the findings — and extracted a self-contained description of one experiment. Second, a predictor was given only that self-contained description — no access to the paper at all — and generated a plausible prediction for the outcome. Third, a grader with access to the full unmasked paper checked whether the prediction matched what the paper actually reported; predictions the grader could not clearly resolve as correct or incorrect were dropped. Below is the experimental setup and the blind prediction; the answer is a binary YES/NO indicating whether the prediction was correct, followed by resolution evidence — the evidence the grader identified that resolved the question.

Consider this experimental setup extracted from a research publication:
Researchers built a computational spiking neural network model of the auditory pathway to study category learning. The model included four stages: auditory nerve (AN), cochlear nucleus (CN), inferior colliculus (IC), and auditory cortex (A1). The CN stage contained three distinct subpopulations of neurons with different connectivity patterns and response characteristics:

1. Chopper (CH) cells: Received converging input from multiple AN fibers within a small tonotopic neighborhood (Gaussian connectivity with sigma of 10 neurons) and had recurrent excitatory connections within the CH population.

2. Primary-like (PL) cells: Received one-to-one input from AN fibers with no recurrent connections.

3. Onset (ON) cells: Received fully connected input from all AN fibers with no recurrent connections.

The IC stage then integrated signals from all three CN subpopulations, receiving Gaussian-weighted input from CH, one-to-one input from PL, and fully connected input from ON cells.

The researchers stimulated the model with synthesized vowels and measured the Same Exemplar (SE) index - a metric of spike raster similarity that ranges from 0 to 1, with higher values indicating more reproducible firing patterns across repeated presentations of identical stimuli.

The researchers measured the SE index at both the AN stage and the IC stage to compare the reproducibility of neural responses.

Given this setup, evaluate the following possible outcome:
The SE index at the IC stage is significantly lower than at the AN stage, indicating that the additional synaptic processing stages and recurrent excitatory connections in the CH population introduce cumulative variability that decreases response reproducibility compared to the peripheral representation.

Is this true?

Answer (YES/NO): NO